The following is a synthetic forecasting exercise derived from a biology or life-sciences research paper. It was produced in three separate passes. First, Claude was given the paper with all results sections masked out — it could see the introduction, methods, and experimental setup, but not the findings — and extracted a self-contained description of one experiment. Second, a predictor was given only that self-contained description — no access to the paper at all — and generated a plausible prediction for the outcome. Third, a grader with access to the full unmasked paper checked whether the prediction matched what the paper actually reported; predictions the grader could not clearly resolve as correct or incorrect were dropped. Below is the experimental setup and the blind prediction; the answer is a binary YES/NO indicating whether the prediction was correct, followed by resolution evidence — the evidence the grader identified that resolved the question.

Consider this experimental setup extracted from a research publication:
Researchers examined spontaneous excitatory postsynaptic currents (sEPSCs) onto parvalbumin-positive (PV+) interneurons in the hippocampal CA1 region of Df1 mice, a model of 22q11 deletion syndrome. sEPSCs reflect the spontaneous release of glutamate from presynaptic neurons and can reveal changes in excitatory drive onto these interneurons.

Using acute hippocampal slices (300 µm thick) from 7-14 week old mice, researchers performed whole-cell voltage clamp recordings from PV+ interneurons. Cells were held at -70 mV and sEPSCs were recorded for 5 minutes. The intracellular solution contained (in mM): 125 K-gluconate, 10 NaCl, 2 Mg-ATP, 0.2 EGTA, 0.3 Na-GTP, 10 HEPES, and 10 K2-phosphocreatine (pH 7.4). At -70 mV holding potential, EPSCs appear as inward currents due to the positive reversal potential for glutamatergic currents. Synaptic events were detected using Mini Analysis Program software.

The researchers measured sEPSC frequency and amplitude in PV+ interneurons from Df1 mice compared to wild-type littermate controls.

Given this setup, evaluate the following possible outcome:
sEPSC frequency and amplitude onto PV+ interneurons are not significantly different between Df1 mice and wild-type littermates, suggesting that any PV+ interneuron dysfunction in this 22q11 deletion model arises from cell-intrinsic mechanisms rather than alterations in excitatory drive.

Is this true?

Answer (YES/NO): YES